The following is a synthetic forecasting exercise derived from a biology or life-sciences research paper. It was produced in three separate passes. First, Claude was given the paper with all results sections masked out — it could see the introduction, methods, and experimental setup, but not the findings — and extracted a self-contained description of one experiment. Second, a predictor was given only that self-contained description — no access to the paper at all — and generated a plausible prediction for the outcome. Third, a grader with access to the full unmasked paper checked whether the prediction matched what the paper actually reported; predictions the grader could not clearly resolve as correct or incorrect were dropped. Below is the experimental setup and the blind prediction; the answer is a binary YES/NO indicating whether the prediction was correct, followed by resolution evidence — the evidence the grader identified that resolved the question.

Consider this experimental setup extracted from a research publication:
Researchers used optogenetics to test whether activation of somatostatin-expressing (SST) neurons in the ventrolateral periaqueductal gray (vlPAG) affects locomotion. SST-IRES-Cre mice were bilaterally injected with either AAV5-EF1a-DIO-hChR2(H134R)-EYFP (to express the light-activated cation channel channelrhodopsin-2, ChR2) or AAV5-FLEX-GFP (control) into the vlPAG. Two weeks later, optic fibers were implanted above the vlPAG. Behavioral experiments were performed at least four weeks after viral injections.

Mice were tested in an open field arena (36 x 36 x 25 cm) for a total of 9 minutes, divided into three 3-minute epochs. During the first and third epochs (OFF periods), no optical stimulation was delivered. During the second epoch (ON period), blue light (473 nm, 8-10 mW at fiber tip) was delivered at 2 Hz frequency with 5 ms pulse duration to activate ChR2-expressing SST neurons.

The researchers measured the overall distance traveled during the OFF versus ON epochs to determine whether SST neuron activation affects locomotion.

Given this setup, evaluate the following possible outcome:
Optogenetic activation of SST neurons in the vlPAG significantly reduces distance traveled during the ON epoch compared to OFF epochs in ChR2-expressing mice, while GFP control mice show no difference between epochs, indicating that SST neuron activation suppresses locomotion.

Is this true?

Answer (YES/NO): NO